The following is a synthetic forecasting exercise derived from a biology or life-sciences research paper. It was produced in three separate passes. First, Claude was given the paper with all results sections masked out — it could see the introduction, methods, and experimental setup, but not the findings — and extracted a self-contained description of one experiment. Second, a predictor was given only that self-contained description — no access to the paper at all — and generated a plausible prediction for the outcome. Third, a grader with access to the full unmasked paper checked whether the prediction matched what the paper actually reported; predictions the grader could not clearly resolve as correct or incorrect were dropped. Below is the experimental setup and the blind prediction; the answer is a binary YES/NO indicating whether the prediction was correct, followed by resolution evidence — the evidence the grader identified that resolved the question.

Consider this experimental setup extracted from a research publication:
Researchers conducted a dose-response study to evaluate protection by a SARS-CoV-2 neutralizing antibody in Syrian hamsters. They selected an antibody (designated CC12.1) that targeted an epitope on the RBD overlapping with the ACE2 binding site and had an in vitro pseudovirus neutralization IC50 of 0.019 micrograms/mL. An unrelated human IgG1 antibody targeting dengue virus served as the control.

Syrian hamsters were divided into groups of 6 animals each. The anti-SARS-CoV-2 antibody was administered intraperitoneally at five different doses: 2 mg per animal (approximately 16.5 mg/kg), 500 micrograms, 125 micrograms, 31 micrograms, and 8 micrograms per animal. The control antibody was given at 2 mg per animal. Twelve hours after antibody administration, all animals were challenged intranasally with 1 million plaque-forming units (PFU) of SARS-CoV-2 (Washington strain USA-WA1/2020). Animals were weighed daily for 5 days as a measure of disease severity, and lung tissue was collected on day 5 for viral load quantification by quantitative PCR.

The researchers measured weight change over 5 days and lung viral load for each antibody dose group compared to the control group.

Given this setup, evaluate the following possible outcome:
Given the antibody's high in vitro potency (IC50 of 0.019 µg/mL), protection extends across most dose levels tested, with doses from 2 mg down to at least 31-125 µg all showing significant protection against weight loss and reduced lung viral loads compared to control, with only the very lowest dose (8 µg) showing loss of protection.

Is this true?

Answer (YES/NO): NO